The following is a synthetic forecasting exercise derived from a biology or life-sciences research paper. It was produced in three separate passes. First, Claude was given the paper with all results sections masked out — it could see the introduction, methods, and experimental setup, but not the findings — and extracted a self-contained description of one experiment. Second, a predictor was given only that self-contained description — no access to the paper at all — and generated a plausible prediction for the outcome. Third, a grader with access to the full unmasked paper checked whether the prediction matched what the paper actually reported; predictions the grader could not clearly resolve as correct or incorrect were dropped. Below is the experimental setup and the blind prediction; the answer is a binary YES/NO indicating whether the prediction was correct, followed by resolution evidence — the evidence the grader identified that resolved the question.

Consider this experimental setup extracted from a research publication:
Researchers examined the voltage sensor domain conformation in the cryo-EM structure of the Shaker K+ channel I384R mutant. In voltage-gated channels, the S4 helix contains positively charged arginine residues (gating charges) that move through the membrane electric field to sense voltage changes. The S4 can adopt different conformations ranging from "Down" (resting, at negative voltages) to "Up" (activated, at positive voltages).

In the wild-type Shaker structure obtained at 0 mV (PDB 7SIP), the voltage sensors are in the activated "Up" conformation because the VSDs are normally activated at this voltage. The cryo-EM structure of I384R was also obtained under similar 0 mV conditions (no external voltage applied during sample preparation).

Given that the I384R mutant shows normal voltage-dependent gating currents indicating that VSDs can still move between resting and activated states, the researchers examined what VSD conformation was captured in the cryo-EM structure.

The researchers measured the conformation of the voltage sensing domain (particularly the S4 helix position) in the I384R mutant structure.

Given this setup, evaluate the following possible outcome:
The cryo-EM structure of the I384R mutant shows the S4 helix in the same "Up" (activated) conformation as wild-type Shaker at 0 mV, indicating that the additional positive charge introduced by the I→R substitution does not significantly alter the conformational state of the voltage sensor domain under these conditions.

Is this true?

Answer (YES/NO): NO